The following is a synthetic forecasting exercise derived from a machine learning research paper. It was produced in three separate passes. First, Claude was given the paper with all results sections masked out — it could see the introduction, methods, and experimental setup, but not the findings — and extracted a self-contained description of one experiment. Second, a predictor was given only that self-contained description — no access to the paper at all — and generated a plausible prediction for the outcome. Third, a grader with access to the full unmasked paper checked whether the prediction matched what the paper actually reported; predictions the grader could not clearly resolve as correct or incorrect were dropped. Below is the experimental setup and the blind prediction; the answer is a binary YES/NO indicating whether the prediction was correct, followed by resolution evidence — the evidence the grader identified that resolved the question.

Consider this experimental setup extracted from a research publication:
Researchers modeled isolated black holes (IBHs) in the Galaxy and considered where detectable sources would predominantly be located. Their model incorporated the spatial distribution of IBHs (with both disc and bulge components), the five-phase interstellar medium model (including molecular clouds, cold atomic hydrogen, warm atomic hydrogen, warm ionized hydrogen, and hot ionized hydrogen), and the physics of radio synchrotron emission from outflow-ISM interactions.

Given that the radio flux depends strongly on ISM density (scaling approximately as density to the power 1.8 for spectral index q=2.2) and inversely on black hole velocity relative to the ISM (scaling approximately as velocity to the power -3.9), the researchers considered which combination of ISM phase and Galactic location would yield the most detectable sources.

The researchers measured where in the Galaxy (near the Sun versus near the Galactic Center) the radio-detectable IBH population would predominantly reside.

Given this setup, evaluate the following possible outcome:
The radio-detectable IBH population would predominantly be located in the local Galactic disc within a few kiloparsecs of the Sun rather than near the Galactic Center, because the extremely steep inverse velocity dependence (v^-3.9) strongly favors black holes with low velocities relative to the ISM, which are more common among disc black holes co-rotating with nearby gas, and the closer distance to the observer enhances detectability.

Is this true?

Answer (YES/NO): NO